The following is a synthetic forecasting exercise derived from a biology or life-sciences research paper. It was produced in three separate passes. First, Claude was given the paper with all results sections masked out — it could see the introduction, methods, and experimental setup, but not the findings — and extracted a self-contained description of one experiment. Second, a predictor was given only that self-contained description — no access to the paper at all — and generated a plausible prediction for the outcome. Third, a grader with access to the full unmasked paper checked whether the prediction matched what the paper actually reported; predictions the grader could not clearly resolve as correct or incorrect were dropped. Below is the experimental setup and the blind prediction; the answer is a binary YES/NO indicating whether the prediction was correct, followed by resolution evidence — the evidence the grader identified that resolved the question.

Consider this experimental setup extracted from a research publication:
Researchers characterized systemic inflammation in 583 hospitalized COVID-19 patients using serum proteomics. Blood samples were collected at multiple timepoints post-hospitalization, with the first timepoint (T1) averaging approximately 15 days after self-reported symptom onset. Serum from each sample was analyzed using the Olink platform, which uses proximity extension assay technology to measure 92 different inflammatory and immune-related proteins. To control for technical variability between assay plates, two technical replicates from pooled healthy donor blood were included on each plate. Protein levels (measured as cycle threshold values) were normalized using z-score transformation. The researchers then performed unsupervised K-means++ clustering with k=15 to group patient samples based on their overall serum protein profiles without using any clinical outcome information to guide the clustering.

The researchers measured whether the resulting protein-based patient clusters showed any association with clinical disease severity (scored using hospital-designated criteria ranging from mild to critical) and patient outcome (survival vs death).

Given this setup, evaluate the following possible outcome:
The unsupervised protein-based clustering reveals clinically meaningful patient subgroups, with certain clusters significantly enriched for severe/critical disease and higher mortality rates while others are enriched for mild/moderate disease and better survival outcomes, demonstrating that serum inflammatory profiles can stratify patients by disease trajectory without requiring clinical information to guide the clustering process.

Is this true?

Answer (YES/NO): YES